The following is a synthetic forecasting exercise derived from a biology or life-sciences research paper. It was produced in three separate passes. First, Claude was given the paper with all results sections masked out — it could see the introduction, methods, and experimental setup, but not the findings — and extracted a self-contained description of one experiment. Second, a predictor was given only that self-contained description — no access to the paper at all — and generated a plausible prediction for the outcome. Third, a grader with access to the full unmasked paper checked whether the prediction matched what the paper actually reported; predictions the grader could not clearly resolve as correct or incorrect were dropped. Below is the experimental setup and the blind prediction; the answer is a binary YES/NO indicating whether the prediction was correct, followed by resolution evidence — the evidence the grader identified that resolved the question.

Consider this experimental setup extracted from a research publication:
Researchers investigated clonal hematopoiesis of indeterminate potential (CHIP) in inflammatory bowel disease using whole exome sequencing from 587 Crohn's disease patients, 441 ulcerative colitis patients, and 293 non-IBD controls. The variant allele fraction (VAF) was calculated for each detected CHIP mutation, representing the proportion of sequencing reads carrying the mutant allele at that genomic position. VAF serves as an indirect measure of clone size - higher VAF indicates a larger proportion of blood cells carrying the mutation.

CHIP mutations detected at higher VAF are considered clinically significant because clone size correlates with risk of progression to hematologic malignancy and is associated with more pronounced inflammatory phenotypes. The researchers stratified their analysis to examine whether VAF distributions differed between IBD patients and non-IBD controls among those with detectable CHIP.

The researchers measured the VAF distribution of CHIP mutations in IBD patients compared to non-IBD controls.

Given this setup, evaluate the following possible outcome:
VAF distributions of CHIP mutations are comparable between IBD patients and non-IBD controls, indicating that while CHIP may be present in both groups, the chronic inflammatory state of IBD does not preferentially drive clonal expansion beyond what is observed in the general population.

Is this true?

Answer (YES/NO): NO